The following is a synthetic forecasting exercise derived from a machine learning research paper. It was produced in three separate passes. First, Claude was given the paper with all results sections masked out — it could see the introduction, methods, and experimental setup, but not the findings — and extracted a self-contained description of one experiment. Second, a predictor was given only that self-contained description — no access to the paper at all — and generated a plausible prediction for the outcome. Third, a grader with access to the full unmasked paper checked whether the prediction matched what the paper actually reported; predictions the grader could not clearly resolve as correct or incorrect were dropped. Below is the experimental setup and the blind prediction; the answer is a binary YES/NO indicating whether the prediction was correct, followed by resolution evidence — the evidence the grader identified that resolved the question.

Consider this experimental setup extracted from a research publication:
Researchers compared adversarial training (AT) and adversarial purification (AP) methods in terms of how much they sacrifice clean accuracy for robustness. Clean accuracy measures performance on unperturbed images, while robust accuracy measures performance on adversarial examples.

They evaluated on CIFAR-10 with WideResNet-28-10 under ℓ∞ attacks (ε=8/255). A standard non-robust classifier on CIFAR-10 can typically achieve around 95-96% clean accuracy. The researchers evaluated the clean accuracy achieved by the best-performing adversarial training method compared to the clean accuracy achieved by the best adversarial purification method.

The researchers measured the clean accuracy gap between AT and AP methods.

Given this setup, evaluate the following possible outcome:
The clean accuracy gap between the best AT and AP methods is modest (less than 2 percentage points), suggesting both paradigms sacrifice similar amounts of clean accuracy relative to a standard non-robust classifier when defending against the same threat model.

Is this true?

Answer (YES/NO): YES